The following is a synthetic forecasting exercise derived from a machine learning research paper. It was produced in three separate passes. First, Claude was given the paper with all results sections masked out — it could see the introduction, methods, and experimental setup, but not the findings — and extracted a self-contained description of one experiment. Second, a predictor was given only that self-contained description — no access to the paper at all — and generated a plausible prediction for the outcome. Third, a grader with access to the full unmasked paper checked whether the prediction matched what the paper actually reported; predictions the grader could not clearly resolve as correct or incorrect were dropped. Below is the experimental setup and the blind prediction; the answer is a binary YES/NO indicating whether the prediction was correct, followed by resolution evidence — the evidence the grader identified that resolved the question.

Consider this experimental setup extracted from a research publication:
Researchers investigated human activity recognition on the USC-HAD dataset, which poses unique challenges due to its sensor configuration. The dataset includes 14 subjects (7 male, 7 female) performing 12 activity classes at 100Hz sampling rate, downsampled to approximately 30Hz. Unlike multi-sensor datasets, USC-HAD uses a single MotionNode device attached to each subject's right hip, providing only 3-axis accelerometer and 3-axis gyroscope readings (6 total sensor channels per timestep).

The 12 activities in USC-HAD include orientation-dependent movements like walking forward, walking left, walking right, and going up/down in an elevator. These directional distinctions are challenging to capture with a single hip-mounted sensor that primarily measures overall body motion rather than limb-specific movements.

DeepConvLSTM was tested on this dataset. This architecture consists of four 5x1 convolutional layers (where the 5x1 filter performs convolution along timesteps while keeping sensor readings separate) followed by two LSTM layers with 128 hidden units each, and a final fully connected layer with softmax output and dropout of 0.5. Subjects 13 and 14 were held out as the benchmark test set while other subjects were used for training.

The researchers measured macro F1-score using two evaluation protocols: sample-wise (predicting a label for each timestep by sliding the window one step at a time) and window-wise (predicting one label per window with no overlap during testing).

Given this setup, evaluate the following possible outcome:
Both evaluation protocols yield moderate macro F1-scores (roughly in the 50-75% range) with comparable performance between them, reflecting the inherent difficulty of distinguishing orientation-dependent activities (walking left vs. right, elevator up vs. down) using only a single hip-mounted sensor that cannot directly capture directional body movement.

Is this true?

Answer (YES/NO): NO